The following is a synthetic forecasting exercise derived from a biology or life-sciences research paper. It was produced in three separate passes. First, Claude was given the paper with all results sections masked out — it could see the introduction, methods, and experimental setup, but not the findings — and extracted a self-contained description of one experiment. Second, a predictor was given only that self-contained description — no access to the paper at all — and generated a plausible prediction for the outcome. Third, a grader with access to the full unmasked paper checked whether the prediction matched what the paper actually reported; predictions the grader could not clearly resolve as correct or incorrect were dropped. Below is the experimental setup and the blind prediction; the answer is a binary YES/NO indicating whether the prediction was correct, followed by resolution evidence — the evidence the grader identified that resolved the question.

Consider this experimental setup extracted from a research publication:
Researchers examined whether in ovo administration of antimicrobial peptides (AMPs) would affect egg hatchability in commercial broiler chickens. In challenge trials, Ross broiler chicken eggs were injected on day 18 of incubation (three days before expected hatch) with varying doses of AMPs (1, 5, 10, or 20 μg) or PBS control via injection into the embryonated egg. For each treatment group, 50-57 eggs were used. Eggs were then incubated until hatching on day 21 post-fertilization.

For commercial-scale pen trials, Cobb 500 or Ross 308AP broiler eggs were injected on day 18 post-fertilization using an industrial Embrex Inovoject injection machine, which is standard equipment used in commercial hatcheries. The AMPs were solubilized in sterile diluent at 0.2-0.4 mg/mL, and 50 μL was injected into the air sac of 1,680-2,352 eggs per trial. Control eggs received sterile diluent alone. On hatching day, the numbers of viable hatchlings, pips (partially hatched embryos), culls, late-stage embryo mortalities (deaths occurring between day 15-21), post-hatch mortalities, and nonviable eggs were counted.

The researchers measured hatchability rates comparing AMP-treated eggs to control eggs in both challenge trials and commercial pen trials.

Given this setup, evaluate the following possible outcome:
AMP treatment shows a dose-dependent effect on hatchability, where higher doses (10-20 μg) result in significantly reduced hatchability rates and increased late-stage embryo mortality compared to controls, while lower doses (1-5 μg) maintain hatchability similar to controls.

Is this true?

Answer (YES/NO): NO